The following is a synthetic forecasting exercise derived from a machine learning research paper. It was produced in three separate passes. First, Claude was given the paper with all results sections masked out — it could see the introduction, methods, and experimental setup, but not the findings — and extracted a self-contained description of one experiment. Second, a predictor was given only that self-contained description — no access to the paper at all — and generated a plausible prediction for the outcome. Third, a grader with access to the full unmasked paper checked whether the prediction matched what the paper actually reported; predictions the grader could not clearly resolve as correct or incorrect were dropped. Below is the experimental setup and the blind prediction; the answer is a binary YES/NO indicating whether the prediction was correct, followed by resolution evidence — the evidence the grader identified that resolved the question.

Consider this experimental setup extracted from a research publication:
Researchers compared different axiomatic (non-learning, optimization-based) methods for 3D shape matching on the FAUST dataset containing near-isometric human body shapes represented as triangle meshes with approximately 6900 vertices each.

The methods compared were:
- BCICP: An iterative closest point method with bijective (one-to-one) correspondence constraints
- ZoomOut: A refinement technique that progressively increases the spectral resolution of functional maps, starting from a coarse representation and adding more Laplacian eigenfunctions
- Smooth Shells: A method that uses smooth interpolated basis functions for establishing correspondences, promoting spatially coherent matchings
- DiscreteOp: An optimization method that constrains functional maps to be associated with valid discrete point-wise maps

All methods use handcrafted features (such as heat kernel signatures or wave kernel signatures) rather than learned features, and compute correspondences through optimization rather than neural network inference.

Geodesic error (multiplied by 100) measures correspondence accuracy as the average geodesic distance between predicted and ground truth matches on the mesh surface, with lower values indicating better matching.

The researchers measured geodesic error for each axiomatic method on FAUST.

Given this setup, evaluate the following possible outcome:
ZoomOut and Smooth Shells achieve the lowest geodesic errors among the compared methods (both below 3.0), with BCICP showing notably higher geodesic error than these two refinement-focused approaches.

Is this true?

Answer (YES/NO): NO